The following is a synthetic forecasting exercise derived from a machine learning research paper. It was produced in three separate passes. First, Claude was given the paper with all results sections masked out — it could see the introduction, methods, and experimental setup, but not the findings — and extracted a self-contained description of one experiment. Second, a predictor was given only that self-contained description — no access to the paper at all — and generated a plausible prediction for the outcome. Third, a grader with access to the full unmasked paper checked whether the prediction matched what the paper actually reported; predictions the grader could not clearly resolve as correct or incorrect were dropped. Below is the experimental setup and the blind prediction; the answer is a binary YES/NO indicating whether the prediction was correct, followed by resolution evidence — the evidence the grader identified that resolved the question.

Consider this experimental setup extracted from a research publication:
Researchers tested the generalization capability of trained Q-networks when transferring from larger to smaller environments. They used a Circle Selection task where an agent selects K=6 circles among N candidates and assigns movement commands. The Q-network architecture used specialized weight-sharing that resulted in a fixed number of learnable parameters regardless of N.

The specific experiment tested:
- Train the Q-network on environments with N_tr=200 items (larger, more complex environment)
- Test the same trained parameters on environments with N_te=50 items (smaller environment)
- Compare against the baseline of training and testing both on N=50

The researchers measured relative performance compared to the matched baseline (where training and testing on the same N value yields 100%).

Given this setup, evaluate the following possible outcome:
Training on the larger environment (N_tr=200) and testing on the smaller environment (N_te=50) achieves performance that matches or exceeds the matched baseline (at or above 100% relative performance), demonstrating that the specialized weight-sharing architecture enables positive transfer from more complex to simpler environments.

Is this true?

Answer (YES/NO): NO